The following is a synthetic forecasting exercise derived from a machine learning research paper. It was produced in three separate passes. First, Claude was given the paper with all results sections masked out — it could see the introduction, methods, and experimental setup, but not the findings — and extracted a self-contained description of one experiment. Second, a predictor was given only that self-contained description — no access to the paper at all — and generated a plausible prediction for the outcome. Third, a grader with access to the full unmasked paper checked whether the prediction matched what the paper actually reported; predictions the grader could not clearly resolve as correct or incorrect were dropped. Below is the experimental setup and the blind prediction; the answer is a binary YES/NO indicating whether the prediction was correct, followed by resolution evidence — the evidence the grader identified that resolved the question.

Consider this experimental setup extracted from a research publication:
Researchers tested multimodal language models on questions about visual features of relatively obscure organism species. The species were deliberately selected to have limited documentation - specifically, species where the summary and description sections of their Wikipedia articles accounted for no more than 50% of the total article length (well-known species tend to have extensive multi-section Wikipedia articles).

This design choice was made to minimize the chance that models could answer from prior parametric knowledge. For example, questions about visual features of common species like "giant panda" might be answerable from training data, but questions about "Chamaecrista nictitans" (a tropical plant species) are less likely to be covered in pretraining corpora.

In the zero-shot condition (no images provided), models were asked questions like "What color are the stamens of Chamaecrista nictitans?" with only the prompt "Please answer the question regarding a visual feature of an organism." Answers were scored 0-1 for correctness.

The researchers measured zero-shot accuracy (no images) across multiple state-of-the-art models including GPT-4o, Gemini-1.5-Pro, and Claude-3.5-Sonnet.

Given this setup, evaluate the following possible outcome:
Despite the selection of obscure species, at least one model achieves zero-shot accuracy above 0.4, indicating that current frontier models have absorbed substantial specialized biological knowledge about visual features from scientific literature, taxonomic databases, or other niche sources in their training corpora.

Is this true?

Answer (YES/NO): YES